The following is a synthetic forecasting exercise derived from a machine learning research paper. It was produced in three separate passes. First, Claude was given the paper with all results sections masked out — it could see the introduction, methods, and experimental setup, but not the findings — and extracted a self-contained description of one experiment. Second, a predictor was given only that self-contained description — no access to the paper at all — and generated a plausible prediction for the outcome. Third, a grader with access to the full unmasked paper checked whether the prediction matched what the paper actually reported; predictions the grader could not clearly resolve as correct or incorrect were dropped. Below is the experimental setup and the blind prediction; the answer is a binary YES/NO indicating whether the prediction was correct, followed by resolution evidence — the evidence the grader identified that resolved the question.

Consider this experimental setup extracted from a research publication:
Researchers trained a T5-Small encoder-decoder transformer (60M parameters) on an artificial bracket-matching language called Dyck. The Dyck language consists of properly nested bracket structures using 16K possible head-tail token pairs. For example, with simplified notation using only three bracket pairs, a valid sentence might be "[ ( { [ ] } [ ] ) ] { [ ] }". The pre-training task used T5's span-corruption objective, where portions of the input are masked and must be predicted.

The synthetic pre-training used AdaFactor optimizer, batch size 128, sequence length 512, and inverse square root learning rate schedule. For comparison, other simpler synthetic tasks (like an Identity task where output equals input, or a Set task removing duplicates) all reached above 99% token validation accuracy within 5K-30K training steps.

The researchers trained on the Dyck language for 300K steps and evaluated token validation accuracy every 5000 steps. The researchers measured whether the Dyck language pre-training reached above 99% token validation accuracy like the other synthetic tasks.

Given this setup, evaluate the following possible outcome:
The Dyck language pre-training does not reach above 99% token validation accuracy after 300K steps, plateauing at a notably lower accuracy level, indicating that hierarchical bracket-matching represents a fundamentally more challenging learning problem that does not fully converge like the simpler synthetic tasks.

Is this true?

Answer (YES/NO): YES